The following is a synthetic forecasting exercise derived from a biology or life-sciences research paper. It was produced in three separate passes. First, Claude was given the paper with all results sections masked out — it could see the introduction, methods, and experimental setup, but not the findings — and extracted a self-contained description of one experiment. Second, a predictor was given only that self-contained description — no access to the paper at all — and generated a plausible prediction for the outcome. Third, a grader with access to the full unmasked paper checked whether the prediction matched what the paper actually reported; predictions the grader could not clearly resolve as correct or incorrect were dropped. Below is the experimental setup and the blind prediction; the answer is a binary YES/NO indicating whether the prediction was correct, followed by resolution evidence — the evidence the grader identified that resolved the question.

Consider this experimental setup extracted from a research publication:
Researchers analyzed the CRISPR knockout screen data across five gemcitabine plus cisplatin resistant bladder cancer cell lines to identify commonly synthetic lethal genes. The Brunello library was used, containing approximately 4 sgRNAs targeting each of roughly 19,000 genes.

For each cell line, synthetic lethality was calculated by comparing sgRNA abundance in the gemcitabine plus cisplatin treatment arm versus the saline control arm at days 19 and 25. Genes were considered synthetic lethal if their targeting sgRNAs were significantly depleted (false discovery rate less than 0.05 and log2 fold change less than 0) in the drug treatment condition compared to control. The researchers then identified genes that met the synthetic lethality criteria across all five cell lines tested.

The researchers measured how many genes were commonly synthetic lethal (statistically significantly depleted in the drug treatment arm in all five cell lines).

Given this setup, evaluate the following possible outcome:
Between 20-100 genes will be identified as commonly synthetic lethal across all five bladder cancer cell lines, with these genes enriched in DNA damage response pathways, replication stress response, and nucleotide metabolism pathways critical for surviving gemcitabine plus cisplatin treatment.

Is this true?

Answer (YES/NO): YES